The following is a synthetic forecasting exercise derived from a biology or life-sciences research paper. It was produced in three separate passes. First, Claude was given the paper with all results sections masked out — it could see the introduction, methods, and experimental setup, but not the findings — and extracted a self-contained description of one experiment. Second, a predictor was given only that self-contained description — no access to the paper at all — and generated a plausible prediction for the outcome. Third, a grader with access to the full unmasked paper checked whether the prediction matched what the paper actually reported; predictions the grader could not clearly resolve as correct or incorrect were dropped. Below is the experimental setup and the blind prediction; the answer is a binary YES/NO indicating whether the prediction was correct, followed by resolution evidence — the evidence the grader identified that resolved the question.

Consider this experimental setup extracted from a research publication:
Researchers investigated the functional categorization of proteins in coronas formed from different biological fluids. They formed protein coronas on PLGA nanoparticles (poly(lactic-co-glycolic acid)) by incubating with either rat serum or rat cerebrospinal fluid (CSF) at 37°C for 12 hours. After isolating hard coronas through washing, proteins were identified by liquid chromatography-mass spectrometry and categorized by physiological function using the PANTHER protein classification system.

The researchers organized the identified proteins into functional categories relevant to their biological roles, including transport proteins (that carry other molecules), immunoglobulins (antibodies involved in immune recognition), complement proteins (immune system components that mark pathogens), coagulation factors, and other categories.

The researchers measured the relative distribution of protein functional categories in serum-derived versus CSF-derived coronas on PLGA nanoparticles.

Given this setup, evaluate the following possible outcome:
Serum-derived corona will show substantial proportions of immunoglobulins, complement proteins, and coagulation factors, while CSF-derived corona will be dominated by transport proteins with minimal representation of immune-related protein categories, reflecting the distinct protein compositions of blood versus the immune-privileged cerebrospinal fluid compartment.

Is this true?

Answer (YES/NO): NO